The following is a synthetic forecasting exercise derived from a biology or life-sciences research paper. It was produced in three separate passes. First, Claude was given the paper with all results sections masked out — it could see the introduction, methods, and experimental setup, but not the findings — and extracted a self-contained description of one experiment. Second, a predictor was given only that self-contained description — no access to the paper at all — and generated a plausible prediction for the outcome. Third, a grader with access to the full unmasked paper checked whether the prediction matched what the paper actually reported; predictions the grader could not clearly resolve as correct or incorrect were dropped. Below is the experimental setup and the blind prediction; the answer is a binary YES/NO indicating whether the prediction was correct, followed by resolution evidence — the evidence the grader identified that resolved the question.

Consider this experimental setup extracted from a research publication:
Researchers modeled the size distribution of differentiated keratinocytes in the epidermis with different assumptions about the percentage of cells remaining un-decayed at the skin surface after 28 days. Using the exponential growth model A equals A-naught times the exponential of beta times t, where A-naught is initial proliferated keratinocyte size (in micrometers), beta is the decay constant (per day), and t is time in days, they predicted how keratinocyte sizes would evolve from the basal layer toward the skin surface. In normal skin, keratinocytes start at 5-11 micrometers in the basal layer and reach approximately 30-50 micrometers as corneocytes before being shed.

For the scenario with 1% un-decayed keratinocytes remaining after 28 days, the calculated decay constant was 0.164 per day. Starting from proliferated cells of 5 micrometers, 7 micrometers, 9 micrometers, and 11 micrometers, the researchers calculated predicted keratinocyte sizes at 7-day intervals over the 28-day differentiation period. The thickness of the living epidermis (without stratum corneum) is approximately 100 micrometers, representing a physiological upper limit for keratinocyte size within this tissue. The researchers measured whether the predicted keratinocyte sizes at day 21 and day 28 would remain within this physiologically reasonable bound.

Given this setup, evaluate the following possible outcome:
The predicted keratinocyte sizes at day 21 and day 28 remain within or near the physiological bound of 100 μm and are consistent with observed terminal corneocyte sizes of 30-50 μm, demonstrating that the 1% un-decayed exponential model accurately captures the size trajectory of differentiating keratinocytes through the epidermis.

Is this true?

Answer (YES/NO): NO